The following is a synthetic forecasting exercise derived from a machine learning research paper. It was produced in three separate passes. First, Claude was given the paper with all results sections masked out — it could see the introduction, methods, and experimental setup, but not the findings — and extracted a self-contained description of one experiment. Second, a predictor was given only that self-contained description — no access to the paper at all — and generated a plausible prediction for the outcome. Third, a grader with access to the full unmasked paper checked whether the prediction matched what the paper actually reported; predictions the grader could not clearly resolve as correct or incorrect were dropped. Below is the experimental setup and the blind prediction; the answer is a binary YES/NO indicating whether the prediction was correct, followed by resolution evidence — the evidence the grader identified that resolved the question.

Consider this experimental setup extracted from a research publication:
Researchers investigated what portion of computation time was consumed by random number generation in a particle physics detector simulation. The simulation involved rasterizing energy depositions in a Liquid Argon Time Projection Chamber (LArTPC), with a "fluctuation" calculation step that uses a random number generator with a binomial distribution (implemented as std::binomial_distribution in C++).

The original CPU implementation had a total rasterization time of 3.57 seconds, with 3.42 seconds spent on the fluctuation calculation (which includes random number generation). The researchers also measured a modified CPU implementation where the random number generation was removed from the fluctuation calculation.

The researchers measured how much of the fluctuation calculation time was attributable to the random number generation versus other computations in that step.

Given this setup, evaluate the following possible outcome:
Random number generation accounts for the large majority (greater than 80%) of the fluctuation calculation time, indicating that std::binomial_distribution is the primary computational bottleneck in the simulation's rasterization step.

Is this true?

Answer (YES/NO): YES